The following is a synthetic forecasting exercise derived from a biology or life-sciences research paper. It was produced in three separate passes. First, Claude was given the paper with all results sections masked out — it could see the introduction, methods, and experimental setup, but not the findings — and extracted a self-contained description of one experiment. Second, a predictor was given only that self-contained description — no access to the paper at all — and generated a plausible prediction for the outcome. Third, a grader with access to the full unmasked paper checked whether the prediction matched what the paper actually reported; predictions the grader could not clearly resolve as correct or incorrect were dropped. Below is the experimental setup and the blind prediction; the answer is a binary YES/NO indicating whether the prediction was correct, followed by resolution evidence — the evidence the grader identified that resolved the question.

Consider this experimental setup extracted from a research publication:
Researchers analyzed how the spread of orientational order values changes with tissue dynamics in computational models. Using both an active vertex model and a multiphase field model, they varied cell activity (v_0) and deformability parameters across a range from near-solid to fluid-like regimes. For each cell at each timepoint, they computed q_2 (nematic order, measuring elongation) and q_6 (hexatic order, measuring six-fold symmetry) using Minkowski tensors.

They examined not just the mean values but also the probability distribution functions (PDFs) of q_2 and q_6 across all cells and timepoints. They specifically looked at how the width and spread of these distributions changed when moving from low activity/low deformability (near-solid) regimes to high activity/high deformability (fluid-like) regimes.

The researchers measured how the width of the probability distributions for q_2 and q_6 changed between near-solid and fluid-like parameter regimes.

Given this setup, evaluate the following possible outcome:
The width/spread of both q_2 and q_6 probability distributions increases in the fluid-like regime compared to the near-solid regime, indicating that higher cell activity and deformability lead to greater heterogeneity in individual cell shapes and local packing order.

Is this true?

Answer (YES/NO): YES